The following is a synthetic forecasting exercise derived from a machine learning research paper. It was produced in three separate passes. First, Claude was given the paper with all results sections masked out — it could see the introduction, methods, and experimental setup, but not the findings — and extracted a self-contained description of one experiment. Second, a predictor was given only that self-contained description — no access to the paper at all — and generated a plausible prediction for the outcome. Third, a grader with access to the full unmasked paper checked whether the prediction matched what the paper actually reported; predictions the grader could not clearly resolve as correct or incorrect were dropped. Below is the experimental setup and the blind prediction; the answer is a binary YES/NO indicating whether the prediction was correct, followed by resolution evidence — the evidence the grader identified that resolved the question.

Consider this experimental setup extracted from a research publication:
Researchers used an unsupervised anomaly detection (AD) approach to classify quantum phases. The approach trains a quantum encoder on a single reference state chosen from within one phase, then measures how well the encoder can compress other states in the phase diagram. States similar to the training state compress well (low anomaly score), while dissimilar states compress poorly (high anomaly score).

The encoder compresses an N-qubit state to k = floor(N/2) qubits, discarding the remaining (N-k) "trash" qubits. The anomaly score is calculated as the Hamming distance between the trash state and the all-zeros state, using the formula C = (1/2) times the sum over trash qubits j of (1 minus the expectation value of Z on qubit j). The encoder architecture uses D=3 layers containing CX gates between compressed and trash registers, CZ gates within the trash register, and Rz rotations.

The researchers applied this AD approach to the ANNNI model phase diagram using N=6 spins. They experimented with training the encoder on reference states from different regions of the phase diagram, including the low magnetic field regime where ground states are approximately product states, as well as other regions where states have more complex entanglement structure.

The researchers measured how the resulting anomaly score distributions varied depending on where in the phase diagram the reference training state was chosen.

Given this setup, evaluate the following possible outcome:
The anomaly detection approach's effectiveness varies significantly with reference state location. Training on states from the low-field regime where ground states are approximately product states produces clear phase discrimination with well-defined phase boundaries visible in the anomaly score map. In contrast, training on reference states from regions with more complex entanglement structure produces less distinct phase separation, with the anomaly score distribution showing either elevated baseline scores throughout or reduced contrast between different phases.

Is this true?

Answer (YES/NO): YES